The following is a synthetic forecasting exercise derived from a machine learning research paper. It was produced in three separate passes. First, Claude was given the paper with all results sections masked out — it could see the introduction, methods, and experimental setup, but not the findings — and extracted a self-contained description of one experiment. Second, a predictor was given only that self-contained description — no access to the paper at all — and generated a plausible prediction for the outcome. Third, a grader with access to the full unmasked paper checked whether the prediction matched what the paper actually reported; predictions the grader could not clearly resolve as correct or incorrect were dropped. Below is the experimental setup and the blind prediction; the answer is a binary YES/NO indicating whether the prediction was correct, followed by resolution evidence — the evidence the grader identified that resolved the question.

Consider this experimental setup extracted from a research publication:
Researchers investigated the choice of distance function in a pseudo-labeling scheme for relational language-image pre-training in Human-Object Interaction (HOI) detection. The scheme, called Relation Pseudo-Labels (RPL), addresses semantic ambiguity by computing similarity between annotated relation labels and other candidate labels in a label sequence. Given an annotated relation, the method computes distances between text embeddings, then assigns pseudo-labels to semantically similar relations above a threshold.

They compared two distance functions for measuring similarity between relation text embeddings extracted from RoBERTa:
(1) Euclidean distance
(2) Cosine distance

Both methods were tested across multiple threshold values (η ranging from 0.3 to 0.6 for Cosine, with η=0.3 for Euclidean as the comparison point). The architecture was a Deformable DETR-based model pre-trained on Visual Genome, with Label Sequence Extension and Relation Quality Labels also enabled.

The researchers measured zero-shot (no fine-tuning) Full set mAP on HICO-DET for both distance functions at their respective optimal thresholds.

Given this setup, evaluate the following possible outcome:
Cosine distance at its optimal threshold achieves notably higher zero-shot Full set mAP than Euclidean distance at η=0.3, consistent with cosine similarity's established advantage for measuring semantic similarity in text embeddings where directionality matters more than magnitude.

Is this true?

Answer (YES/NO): NO